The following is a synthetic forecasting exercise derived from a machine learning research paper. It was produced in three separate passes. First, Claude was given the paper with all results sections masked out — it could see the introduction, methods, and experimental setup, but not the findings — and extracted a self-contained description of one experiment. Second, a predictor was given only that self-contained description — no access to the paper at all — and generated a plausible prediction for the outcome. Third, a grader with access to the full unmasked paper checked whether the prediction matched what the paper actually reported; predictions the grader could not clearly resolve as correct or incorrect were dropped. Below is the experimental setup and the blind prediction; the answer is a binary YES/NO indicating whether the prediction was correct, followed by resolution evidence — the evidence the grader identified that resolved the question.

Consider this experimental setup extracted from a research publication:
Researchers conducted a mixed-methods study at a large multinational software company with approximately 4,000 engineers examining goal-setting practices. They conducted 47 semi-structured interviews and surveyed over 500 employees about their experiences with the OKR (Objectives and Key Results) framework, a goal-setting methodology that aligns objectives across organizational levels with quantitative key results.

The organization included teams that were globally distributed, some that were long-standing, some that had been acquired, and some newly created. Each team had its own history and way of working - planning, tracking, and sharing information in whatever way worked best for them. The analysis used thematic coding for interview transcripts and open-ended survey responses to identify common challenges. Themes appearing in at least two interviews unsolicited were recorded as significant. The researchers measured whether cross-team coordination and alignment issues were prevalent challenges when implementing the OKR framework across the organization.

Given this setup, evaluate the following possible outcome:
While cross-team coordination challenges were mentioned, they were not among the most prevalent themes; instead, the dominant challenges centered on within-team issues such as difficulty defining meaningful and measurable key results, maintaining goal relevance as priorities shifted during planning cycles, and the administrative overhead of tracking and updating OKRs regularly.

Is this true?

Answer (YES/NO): NO